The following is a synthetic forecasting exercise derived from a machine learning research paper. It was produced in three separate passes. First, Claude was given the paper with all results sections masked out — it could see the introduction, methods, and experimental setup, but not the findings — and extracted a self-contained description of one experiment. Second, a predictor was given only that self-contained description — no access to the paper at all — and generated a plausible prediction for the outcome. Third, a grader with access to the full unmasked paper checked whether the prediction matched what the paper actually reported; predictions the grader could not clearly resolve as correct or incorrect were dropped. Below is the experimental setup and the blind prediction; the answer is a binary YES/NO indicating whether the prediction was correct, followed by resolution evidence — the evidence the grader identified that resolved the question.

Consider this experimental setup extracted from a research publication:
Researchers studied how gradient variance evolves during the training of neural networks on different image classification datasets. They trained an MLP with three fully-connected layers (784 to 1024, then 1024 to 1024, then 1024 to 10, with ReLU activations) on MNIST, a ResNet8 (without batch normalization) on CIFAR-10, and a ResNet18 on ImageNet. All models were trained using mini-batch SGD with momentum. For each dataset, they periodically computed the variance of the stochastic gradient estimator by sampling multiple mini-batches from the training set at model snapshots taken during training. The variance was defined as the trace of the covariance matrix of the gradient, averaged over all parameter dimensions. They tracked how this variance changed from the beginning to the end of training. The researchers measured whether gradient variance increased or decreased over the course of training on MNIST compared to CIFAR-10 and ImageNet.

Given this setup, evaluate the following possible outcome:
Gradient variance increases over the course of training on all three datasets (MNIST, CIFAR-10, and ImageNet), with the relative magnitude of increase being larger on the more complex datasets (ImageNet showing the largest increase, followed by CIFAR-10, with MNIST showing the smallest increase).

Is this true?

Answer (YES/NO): NO